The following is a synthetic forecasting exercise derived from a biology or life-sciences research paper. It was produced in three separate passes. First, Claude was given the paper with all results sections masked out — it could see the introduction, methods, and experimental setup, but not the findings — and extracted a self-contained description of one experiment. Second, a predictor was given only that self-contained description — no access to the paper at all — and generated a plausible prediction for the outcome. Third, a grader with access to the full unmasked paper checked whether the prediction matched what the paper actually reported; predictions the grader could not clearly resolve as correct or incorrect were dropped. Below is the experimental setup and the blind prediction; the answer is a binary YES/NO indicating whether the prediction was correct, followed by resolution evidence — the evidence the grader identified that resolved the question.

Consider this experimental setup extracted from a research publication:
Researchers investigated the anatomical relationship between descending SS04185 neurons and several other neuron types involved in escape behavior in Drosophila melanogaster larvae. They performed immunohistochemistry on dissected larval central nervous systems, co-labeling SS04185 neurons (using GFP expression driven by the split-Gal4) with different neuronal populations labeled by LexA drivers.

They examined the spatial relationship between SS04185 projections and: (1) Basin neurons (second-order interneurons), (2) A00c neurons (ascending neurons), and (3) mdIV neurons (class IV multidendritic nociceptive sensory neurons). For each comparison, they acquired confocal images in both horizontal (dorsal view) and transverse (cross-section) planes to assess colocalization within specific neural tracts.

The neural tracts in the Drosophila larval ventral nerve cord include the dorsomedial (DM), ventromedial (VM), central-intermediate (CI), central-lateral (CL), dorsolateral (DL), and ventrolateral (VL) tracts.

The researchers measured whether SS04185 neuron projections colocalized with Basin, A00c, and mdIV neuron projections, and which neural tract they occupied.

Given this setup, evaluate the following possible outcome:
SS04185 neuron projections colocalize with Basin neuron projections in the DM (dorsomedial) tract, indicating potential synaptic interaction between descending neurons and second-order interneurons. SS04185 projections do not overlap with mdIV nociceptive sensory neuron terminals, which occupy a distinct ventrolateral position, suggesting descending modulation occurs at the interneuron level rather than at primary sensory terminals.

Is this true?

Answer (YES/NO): NO